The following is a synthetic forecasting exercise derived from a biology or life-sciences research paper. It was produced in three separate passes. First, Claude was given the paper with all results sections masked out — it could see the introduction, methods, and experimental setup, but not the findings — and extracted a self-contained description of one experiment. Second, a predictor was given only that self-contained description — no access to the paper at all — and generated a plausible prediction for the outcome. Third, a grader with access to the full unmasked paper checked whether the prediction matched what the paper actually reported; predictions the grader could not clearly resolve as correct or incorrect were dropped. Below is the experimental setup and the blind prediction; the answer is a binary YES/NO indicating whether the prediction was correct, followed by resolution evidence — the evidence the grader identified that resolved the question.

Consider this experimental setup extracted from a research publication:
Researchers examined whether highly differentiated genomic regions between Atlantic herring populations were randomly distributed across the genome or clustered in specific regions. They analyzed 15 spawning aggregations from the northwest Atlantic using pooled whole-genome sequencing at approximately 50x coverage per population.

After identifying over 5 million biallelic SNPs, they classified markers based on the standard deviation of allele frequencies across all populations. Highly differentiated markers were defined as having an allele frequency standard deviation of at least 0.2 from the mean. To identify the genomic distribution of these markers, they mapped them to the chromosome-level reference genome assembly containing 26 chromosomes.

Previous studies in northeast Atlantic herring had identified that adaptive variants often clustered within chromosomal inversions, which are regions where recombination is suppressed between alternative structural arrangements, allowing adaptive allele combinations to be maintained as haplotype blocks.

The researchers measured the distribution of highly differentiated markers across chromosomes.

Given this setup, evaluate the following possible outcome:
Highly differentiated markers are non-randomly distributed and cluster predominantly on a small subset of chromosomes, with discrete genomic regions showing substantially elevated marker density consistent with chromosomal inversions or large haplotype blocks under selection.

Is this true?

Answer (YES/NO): YES